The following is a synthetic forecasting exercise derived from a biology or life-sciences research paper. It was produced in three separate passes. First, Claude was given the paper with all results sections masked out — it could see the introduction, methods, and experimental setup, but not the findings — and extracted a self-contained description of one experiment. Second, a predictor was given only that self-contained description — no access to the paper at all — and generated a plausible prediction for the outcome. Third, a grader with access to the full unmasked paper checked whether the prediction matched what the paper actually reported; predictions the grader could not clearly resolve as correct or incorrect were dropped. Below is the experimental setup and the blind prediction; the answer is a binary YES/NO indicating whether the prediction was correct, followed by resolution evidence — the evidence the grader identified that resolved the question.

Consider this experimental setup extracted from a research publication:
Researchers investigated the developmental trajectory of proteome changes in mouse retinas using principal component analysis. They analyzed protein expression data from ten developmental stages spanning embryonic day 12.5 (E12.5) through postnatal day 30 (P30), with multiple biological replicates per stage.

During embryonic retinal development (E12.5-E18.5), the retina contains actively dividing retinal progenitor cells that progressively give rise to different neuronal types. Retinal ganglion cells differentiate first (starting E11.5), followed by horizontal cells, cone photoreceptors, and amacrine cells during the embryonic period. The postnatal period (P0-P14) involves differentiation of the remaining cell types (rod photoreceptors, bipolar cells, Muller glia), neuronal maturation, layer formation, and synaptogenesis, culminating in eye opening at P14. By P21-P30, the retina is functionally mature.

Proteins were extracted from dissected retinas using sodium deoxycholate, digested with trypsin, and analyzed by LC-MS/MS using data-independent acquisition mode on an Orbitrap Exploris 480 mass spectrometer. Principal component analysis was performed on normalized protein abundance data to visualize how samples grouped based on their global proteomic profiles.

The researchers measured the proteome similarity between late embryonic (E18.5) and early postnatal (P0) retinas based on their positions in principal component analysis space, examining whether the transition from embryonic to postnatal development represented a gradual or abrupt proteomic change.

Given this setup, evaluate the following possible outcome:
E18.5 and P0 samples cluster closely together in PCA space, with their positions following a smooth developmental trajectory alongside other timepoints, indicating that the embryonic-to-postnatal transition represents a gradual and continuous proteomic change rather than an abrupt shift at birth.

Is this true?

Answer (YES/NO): YES